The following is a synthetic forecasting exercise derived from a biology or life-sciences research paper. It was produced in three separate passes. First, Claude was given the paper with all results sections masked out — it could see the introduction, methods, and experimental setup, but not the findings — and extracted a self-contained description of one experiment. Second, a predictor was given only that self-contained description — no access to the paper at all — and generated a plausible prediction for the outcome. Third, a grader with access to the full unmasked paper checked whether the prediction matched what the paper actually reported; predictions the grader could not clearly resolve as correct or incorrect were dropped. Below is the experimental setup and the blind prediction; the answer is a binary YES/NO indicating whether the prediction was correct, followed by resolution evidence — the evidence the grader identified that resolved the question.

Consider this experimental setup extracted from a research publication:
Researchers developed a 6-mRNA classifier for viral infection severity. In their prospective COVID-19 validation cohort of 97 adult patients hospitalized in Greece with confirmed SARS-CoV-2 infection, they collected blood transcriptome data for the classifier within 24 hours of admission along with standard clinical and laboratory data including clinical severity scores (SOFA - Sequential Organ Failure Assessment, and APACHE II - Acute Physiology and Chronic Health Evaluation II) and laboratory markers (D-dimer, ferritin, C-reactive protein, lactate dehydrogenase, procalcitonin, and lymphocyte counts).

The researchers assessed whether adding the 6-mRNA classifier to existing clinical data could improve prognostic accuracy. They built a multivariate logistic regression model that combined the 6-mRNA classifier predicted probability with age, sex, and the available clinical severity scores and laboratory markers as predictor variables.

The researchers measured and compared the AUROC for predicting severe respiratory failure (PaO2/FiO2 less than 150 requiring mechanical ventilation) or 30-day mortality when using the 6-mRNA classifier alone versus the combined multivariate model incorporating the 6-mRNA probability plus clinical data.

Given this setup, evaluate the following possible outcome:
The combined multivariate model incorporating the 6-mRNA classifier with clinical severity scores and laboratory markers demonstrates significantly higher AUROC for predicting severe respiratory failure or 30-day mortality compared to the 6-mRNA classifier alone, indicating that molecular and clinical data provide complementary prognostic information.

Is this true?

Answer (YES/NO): NO